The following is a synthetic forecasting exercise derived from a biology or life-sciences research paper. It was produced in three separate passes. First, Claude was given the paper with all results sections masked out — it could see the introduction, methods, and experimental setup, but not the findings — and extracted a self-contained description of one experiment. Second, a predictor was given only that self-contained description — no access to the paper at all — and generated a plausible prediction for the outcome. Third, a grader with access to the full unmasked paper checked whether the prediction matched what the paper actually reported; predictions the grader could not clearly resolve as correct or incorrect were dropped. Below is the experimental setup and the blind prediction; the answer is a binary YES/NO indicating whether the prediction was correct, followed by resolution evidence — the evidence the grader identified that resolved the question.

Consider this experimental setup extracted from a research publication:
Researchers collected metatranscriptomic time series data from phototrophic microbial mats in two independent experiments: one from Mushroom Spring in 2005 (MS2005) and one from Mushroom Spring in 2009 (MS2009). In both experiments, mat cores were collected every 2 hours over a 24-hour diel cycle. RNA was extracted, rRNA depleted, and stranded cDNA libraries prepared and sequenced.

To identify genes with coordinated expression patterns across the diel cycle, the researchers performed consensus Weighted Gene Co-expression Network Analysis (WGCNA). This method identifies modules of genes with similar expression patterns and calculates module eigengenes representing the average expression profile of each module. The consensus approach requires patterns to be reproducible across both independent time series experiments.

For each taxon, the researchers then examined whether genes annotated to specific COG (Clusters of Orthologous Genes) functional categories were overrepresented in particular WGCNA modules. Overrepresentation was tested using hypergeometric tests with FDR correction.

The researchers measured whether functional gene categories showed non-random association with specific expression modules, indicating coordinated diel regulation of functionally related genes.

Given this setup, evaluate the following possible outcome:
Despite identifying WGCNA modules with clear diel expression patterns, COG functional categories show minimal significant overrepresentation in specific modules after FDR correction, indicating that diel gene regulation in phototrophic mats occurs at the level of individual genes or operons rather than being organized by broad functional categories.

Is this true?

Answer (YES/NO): NO